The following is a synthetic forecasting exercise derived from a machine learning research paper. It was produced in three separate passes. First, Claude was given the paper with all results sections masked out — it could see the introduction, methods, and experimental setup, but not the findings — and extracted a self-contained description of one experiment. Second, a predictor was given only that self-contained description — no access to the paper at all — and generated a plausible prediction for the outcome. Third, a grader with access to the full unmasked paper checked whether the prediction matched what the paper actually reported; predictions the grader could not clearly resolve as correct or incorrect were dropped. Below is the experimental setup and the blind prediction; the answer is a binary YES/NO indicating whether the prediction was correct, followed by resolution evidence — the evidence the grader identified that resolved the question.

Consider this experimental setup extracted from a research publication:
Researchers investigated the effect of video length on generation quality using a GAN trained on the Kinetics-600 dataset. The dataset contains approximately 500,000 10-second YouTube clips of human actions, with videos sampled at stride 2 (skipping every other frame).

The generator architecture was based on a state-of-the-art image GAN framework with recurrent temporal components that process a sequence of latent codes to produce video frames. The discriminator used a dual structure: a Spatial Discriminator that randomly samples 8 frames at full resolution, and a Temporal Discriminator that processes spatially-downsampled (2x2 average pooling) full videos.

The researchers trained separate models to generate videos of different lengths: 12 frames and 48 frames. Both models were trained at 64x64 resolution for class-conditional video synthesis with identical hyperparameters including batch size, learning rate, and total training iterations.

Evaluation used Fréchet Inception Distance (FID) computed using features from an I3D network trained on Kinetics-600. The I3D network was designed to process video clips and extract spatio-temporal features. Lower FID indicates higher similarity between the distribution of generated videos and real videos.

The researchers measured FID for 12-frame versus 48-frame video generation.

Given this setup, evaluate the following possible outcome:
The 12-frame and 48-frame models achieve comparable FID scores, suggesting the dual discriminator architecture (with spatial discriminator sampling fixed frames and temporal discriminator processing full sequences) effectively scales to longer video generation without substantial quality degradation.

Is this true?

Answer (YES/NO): NO